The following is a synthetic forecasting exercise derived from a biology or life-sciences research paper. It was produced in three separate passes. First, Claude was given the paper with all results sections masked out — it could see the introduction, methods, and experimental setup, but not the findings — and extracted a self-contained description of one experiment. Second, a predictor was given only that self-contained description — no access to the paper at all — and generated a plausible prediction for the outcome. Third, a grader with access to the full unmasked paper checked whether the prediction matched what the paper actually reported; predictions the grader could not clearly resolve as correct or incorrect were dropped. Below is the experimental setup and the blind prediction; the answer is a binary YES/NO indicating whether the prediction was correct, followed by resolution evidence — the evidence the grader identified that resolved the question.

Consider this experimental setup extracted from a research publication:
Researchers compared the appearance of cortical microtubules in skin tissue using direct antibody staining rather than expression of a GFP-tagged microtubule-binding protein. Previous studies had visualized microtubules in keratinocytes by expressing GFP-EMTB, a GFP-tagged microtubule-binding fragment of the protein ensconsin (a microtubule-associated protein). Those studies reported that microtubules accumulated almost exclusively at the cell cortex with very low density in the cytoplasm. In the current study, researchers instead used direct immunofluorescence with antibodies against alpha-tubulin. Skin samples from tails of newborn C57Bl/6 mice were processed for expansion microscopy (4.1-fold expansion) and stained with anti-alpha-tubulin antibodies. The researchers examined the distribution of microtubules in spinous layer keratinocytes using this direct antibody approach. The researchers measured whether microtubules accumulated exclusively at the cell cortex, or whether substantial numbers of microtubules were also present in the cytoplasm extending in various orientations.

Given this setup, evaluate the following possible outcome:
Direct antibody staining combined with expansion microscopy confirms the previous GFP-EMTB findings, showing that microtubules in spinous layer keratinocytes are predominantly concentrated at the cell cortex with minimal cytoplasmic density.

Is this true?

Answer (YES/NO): NO